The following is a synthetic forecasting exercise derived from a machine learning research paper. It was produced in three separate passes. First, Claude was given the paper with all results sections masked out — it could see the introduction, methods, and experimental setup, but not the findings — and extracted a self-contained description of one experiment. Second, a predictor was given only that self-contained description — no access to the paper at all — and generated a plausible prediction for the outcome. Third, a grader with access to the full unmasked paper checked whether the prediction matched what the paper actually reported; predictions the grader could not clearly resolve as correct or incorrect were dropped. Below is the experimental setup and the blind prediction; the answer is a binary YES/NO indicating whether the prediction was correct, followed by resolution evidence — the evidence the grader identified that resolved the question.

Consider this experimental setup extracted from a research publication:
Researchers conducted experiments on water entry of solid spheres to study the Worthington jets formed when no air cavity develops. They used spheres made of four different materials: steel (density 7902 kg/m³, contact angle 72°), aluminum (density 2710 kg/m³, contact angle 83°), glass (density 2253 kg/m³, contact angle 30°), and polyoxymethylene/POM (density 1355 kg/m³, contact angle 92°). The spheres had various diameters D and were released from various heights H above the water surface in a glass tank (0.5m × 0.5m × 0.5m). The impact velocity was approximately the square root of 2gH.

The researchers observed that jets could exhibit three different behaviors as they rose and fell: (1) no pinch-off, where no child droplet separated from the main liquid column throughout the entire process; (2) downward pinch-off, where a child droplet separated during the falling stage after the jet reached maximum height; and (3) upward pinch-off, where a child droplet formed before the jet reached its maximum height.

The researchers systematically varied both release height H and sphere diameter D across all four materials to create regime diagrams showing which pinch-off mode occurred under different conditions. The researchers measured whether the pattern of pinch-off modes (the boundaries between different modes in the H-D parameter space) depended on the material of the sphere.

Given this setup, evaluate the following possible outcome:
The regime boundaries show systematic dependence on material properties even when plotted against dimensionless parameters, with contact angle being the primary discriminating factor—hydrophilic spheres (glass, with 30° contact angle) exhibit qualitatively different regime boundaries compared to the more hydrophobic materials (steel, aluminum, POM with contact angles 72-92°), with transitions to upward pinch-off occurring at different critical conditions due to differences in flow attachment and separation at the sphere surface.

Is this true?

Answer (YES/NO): NO